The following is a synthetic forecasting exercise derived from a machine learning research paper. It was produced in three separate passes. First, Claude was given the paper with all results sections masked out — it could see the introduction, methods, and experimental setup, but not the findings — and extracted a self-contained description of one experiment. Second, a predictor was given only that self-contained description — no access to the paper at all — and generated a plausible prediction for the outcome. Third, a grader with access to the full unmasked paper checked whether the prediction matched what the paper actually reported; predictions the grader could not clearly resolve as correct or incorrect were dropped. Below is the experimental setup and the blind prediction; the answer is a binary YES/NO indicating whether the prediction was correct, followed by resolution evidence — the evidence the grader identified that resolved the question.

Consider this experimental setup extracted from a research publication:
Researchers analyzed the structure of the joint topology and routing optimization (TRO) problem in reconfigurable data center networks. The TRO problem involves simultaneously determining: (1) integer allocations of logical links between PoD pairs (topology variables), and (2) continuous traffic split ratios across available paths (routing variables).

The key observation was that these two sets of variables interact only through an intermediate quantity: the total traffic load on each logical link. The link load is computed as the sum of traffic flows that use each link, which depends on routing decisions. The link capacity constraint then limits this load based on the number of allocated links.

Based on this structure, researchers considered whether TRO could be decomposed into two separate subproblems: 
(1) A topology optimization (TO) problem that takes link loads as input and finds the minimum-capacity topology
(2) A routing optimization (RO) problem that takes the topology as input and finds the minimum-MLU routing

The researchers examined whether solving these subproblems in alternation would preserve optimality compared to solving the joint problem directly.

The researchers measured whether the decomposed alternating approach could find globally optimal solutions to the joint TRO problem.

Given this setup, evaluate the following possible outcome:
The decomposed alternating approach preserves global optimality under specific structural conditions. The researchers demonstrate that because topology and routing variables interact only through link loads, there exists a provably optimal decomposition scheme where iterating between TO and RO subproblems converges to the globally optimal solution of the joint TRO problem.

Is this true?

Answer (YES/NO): NO